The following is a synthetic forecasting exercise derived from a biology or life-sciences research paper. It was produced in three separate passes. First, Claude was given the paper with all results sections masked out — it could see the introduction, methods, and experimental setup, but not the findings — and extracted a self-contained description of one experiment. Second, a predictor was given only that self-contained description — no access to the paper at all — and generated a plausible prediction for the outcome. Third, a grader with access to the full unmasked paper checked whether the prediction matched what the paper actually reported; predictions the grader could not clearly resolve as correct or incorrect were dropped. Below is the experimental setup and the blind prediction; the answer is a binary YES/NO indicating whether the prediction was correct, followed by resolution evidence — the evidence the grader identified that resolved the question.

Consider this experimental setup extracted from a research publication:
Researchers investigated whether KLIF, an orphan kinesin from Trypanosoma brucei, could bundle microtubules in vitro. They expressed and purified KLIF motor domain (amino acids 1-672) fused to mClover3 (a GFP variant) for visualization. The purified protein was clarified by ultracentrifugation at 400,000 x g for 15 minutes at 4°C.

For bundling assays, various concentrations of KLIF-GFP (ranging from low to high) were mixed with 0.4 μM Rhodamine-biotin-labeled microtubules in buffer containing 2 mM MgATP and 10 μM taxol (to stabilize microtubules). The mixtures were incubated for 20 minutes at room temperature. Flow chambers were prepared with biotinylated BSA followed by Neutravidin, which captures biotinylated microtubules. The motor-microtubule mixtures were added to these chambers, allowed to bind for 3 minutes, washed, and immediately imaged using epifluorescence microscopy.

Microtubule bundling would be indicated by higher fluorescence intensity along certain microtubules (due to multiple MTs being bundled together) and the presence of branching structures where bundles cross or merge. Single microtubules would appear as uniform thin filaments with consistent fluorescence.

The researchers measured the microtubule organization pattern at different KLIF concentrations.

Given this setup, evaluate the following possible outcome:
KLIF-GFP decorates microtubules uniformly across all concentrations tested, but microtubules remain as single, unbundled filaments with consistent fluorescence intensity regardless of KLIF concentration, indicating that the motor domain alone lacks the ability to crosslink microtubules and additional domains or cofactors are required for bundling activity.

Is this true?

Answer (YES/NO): NO